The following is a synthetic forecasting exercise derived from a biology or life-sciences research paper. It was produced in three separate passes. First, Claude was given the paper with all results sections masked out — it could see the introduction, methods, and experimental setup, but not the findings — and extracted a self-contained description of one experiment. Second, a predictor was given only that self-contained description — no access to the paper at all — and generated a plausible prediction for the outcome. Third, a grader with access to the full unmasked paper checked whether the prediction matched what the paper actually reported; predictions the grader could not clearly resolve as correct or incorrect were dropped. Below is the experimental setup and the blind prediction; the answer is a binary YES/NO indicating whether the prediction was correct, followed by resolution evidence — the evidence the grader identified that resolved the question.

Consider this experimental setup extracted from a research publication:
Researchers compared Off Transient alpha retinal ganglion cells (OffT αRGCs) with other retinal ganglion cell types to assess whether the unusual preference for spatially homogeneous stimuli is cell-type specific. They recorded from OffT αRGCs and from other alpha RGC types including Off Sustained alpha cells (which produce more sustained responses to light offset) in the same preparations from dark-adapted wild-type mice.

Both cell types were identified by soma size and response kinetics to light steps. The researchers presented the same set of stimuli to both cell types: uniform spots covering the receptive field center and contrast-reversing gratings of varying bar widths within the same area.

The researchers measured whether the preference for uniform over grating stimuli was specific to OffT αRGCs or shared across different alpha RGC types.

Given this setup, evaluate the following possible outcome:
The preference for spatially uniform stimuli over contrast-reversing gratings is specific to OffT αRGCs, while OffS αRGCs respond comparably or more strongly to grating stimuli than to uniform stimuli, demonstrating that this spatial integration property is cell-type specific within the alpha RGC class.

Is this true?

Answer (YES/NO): YES